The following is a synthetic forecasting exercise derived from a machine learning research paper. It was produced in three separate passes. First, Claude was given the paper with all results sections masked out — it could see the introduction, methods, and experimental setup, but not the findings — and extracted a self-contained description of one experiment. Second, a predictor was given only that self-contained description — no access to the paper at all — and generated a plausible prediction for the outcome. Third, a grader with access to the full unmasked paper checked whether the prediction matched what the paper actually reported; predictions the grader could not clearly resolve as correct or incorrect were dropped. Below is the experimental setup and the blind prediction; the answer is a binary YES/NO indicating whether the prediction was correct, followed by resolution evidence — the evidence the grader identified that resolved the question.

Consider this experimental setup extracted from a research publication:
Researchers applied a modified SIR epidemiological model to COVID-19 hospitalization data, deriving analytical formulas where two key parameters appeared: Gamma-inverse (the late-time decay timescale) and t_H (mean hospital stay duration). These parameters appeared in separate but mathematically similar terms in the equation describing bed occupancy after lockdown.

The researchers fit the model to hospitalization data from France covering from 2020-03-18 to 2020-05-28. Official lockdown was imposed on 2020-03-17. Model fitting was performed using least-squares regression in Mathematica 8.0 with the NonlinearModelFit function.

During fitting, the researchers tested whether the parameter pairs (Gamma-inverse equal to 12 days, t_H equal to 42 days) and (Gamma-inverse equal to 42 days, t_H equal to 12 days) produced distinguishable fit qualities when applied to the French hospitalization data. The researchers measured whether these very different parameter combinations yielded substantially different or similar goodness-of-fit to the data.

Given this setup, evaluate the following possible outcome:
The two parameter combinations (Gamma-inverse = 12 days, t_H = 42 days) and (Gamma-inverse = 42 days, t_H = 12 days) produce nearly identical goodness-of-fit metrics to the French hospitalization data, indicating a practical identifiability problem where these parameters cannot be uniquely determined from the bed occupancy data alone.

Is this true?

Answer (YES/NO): YES